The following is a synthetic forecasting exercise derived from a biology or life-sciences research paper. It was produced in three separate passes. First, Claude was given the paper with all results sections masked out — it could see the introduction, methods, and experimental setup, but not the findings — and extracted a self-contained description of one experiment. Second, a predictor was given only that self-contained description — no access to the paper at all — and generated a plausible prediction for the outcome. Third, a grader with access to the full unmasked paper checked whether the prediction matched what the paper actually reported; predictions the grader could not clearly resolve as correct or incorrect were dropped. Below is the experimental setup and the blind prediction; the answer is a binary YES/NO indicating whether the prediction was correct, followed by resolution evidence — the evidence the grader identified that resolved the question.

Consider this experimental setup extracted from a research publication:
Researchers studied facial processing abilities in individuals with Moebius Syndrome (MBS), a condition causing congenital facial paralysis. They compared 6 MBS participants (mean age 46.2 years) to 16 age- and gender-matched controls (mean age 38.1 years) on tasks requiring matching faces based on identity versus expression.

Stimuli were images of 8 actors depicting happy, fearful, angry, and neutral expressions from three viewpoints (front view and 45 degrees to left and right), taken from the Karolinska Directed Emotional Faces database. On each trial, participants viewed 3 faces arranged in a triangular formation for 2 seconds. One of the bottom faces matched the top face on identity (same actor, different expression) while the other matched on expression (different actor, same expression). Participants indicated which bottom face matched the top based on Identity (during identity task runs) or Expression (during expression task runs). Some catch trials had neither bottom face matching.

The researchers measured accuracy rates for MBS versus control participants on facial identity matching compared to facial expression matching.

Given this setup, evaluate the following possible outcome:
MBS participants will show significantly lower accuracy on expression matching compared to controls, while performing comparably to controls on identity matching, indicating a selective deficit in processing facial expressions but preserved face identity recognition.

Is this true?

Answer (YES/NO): YES